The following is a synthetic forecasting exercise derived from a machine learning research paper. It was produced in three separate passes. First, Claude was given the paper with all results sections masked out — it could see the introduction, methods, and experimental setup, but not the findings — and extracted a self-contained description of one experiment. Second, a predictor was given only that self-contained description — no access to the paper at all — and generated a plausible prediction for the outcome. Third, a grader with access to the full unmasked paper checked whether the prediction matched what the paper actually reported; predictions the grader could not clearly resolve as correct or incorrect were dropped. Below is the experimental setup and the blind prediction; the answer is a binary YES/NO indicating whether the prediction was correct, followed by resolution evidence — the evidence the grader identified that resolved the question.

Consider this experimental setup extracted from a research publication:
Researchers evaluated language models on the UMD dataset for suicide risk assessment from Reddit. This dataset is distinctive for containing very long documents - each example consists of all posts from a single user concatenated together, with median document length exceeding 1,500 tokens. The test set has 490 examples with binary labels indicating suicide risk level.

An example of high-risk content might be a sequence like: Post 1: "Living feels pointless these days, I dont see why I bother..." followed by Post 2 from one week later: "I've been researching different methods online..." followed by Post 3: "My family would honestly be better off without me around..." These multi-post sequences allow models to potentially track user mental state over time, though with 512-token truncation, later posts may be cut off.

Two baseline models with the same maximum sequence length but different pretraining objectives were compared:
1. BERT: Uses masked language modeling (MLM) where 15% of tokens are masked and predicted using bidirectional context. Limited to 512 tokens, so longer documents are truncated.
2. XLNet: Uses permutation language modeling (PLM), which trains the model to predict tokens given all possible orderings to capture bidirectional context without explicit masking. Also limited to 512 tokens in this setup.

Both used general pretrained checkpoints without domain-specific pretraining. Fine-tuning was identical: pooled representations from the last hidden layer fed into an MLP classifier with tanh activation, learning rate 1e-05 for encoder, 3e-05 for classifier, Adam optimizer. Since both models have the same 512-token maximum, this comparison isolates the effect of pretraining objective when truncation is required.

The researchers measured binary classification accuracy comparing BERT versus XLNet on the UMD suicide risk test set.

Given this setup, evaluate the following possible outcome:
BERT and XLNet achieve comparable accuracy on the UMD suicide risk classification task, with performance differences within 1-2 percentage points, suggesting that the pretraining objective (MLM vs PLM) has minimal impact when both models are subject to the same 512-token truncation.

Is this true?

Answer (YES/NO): NO